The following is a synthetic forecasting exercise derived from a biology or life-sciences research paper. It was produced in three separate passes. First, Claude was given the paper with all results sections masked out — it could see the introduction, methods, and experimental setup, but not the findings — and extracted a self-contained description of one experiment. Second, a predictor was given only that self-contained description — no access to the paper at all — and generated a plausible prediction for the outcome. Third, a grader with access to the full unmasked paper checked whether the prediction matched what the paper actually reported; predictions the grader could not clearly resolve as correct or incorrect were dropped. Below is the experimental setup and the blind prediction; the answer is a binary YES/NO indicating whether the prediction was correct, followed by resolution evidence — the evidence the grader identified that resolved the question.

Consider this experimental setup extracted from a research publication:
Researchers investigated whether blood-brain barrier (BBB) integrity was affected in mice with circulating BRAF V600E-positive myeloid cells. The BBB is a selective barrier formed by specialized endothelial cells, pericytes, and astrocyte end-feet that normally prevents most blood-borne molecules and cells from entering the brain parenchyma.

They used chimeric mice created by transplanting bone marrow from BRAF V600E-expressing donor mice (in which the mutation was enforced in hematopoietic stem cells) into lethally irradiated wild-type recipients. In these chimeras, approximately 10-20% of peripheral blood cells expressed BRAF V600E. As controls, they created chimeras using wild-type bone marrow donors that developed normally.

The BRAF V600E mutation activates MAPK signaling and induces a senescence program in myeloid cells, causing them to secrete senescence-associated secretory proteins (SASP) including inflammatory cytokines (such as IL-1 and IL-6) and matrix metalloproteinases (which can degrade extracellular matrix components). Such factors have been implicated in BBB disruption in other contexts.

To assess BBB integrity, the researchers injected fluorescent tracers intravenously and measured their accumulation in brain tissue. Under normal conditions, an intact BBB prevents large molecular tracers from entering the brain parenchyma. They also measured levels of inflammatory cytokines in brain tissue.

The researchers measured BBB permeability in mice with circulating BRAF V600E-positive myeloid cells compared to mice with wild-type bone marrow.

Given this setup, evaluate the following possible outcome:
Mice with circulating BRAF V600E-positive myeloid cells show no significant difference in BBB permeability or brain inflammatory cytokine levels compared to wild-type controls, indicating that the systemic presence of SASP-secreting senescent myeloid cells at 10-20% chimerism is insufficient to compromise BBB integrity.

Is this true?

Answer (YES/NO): NO